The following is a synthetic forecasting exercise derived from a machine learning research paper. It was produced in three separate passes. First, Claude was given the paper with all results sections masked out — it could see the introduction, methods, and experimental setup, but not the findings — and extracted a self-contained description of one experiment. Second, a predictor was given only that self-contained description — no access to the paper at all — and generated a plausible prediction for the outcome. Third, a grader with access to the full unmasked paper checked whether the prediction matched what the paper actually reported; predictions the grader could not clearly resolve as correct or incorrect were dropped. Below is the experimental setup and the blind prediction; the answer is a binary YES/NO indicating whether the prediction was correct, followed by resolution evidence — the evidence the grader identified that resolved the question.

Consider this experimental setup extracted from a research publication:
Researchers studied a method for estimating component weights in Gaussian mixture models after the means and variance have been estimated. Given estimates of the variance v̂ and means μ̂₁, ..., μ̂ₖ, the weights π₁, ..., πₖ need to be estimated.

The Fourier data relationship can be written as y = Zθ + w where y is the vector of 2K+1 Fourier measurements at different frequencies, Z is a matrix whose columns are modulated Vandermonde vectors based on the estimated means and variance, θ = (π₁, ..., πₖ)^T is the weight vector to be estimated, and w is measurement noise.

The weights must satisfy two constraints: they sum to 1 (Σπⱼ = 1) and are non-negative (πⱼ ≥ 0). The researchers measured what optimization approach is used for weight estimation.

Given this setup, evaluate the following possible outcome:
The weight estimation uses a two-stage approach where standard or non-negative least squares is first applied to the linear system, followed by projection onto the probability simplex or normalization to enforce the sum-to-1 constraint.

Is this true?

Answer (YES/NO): NO